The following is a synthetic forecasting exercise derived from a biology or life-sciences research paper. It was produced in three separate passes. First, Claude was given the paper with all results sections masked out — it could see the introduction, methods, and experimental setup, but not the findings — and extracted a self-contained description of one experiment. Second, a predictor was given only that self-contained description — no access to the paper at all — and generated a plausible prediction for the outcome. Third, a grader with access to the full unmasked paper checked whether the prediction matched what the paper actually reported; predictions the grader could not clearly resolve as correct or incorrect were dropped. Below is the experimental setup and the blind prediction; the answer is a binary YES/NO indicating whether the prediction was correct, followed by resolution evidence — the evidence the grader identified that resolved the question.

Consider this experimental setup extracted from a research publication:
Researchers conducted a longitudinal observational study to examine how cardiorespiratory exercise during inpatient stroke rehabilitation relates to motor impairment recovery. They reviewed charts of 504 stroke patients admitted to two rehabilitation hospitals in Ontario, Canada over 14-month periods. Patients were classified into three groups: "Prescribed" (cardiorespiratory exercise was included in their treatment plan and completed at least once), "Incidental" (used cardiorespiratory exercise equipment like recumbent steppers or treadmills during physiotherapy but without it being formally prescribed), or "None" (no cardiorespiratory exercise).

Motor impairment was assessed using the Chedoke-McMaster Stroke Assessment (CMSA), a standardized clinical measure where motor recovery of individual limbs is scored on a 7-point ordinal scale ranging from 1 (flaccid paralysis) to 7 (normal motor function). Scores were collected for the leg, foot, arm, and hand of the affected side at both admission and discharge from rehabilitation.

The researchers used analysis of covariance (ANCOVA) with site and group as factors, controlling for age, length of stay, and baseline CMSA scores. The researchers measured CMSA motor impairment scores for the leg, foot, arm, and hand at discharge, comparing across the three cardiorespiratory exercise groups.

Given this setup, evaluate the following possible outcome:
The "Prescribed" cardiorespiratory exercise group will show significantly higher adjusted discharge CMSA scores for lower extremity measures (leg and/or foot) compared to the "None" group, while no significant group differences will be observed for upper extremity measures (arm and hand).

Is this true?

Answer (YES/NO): YES